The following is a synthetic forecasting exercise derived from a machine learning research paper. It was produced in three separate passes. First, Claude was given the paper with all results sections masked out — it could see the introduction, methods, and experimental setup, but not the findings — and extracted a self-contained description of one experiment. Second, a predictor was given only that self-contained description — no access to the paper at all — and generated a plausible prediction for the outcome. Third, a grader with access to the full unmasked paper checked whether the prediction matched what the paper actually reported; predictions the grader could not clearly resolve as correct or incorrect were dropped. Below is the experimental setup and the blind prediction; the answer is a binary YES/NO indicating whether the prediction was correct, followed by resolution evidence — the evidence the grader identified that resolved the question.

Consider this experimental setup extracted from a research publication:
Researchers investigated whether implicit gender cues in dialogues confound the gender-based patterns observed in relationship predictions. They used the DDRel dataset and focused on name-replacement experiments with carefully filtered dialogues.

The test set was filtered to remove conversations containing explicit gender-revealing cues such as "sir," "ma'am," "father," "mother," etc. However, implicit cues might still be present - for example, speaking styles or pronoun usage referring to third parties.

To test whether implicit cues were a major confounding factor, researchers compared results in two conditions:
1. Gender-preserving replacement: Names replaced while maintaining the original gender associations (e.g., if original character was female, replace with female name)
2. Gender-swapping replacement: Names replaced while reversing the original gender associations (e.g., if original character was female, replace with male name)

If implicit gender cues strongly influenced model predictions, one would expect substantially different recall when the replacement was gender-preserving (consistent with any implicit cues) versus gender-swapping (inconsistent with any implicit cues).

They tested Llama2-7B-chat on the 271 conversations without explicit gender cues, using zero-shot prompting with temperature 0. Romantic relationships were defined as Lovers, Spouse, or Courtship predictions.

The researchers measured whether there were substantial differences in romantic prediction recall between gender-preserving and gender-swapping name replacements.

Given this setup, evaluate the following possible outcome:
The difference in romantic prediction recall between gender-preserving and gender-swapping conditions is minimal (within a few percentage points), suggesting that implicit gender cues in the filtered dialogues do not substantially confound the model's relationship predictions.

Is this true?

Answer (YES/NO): YES